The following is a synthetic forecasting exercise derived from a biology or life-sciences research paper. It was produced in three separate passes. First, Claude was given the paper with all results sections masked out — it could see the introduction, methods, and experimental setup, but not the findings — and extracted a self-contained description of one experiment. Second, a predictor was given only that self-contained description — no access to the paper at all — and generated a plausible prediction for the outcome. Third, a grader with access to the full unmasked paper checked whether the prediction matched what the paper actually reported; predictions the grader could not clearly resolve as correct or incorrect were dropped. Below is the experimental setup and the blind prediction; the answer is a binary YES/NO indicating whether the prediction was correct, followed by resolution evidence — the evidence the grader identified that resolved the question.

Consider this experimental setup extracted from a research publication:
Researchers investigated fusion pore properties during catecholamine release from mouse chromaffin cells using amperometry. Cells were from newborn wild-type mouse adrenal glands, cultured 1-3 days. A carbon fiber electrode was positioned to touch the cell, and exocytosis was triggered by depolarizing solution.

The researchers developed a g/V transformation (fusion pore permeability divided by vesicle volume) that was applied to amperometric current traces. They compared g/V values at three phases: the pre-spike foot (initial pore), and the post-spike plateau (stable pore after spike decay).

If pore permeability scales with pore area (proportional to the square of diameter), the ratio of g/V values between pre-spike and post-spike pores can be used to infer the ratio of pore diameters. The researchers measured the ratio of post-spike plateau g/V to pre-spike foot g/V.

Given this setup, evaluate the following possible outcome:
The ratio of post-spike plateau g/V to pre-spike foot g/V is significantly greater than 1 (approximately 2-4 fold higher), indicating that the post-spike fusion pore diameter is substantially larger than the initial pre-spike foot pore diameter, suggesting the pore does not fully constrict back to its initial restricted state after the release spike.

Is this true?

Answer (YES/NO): NO